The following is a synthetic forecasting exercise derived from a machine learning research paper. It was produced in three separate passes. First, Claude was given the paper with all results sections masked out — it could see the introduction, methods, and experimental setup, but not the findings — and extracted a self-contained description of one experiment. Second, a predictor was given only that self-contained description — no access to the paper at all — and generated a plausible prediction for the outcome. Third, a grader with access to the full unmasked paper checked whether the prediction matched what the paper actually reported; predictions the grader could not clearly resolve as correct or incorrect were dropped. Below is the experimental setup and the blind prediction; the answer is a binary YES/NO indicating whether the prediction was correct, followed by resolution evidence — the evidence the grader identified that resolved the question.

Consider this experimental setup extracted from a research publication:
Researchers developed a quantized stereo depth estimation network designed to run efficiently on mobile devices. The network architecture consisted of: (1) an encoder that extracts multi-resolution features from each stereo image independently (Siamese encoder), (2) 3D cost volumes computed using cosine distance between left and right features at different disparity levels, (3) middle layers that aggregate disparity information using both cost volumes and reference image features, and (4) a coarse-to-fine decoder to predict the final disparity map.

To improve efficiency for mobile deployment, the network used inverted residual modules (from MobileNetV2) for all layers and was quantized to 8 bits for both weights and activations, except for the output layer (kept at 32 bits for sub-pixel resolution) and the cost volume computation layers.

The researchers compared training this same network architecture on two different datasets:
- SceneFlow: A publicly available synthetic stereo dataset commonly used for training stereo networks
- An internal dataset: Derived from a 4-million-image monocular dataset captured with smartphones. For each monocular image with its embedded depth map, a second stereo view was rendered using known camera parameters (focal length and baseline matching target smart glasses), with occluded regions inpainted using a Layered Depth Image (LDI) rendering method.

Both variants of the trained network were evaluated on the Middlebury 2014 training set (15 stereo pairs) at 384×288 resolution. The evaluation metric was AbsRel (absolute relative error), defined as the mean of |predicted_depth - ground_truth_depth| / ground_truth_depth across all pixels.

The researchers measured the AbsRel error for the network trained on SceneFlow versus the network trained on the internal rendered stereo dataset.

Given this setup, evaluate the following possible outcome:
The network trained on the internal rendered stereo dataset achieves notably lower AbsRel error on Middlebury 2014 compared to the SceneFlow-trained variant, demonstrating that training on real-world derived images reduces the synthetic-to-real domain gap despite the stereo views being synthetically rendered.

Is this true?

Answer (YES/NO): YES